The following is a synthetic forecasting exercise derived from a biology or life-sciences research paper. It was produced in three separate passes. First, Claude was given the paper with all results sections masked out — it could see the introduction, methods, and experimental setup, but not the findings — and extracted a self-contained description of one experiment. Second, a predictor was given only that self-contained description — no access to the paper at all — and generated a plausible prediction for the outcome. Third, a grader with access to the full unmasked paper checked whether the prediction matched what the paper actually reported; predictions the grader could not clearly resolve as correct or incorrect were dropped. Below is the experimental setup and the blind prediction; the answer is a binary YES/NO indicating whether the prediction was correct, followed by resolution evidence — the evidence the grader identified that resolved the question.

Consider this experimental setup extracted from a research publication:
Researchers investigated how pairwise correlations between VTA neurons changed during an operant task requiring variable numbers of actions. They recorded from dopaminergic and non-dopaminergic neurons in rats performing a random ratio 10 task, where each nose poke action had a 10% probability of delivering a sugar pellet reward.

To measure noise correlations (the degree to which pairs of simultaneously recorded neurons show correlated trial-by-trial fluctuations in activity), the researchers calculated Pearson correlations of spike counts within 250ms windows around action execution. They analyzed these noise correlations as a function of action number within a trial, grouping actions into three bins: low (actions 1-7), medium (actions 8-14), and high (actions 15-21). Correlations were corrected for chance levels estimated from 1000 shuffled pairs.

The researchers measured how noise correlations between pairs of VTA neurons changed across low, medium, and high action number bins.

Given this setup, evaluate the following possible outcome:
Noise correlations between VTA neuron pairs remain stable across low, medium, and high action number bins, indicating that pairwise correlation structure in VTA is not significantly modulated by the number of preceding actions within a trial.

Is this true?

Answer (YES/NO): NO